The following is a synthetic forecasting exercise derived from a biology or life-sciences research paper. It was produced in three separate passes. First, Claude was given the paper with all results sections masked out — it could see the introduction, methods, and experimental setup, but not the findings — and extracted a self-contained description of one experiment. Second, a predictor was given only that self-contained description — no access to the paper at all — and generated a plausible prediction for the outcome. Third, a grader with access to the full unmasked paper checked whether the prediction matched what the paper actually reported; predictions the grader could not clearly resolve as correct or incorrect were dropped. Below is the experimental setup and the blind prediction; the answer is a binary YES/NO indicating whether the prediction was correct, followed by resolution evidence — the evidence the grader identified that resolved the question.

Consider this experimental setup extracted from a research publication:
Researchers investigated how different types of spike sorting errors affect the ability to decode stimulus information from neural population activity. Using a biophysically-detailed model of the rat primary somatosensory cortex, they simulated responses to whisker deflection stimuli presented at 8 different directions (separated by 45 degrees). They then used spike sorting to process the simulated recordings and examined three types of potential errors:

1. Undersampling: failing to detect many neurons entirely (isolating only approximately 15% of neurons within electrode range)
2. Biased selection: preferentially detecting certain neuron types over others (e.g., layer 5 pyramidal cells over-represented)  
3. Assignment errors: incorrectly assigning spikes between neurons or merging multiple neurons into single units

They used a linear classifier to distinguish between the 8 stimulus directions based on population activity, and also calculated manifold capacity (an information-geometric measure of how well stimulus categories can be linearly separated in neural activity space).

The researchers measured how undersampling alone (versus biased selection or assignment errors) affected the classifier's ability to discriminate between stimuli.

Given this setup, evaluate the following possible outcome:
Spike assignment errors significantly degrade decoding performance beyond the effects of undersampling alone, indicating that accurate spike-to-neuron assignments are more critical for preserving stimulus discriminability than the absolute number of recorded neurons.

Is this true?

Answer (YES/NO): YES